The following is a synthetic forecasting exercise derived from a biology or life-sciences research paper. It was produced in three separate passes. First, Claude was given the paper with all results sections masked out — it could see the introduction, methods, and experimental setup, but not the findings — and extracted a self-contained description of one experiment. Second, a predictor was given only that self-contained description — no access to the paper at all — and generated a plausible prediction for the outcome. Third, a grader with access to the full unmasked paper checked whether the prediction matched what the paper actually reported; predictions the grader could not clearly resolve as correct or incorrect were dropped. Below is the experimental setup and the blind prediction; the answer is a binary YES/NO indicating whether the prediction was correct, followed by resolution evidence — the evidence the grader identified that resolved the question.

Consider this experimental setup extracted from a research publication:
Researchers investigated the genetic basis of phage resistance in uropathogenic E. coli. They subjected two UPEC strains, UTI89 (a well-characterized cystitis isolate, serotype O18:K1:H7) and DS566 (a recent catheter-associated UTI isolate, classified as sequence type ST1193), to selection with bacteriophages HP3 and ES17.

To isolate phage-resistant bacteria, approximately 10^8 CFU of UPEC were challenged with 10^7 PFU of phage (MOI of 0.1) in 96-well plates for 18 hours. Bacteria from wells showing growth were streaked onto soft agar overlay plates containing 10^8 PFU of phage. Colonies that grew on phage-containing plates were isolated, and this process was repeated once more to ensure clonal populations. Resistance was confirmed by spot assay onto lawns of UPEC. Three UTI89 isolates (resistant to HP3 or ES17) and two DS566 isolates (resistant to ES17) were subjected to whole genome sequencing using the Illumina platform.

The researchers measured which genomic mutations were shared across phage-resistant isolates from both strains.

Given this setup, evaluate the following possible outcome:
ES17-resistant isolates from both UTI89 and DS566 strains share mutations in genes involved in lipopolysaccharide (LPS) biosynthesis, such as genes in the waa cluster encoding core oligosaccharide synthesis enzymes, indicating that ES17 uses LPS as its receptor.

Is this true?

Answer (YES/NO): YES